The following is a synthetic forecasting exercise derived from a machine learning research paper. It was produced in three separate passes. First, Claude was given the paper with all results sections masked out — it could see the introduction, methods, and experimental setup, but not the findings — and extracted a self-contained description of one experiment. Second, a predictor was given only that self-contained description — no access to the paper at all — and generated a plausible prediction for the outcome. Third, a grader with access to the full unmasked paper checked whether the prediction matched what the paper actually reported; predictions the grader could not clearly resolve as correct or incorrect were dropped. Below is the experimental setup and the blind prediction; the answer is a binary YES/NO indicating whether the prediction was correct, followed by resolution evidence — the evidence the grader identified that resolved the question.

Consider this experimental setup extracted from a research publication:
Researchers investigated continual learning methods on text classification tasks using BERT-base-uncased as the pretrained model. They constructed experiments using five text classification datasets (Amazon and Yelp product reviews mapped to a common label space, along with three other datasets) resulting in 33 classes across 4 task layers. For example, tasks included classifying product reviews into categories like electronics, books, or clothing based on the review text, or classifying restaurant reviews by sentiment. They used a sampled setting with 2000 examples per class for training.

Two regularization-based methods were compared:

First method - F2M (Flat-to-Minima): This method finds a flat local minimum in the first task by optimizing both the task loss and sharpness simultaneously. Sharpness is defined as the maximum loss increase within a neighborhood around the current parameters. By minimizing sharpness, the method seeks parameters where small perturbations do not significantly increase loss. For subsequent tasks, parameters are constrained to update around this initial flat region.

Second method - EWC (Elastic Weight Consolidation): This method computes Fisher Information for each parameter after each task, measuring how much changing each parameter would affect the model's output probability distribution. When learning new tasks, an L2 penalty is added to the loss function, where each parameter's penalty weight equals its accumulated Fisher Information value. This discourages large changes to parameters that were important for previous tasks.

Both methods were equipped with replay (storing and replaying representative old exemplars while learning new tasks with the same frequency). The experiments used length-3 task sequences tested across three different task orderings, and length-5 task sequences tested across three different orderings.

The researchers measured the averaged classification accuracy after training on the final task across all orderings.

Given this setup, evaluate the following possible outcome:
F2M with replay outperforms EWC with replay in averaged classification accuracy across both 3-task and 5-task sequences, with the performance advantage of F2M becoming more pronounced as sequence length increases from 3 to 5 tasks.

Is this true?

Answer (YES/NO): NO